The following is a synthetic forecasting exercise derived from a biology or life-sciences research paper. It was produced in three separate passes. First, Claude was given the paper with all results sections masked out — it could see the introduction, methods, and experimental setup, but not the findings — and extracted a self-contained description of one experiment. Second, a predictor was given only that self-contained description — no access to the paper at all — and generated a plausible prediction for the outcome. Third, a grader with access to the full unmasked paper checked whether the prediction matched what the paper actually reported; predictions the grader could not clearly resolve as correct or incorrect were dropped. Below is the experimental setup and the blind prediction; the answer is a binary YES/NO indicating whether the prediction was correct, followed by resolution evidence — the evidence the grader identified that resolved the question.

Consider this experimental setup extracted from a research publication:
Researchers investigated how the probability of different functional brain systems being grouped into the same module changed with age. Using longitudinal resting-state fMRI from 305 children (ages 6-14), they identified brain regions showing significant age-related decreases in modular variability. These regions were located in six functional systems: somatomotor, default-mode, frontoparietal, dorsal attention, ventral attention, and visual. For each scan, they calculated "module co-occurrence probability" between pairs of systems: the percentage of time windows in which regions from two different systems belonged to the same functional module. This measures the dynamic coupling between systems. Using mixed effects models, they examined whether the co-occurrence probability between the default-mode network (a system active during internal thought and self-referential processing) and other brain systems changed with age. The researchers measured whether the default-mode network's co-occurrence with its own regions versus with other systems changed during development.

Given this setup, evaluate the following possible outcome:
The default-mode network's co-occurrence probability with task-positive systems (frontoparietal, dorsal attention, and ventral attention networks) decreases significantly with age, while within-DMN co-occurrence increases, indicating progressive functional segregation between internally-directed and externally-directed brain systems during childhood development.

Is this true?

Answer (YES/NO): NO